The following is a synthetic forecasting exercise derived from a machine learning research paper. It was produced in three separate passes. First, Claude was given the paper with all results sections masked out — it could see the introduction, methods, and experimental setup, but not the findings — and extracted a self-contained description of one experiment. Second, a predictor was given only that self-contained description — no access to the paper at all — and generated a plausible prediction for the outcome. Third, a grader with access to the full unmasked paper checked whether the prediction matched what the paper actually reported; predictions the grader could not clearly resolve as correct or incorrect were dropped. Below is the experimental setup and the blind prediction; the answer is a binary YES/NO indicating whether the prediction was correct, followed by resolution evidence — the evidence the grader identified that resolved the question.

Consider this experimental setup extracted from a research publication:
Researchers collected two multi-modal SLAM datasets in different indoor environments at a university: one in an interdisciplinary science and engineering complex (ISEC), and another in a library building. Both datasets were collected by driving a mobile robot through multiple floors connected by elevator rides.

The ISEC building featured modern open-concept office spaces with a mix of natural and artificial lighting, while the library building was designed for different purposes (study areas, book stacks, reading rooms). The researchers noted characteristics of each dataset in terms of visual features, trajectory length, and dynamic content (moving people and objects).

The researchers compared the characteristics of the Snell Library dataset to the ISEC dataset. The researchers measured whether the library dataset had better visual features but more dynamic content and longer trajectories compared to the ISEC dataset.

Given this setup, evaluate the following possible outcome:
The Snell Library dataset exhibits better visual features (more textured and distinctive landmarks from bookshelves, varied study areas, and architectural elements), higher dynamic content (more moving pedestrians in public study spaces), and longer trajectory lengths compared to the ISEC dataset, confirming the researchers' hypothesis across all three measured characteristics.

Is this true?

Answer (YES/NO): YES